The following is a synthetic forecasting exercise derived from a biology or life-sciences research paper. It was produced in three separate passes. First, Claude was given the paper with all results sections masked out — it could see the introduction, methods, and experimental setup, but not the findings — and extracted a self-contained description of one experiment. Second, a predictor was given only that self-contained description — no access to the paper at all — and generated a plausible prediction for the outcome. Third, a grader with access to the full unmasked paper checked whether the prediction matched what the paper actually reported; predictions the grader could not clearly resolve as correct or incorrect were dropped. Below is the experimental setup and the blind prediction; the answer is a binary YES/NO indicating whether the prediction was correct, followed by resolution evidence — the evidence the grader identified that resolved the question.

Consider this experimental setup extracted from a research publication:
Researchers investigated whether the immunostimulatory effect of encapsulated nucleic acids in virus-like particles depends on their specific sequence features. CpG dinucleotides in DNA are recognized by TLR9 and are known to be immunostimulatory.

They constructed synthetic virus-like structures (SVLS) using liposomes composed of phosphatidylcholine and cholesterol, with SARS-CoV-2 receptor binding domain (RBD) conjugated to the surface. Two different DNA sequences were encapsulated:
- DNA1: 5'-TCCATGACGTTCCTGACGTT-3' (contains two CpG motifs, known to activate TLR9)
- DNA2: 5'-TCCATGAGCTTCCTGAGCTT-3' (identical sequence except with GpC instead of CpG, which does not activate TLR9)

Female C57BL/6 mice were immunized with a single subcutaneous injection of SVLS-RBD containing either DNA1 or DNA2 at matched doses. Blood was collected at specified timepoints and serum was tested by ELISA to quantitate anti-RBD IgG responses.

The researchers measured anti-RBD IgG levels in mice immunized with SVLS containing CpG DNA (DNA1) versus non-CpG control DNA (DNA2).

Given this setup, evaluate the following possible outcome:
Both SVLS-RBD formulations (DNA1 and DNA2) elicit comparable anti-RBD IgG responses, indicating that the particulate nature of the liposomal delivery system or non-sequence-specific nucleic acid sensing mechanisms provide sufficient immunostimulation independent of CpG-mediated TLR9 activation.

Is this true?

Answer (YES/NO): NO